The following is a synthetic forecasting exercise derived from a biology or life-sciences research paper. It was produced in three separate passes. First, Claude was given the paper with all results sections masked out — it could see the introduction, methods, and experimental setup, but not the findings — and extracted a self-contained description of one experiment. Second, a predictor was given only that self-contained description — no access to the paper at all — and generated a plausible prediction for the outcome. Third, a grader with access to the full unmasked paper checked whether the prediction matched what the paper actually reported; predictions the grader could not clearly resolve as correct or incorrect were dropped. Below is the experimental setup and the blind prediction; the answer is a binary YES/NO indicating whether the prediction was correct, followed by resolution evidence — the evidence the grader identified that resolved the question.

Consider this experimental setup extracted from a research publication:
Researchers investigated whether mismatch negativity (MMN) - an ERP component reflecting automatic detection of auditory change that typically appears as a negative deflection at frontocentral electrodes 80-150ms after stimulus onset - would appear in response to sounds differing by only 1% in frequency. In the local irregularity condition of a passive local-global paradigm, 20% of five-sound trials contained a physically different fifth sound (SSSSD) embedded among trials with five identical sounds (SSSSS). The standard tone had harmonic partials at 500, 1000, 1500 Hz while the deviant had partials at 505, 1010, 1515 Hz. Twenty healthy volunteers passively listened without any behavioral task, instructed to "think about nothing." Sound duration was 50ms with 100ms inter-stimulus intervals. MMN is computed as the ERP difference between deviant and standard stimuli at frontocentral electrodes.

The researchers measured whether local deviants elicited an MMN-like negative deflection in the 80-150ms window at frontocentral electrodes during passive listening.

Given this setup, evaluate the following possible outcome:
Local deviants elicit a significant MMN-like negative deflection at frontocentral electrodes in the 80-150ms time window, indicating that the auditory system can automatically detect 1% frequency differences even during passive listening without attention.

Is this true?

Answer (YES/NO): NO